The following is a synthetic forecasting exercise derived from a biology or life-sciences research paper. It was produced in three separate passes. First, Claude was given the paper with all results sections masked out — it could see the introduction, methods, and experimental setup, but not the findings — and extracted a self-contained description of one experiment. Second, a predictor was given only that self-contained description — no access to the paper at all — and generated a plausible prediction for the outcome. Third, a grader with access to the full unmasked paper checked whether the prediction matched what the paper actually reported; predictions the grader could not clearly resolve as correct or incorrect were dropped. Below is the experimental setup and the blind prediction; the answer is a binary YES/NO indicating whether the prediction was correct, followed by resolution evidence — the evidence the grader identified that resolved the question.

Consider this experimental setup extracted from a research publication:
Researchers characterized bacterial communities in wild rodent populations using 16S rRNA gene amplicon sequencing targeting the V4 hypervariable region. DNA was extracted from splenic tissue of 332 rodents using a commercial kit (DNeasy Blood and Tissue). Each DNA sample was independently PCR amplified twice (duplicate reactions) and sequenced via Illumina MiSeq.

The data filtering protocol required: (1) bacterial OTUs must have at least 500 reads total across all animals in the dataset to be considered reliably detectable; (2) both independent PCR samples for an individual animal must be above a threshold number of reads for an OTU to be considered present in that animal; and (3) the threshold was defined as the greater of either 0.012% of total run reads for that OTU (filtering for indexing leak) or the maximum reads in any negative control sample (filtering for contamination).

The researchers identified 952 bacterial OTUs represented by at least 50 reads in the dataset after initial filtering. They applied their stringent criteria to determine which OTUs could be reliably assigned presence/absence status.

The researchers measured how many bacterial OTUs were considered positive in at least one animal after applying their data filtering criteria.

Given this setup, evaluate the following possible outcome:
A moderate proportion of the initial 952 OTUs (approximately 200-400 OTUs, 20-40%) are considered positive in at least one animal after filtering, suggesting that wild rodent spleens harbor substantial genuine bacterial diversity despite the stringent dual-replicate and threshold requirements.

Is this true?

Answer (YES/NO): NO